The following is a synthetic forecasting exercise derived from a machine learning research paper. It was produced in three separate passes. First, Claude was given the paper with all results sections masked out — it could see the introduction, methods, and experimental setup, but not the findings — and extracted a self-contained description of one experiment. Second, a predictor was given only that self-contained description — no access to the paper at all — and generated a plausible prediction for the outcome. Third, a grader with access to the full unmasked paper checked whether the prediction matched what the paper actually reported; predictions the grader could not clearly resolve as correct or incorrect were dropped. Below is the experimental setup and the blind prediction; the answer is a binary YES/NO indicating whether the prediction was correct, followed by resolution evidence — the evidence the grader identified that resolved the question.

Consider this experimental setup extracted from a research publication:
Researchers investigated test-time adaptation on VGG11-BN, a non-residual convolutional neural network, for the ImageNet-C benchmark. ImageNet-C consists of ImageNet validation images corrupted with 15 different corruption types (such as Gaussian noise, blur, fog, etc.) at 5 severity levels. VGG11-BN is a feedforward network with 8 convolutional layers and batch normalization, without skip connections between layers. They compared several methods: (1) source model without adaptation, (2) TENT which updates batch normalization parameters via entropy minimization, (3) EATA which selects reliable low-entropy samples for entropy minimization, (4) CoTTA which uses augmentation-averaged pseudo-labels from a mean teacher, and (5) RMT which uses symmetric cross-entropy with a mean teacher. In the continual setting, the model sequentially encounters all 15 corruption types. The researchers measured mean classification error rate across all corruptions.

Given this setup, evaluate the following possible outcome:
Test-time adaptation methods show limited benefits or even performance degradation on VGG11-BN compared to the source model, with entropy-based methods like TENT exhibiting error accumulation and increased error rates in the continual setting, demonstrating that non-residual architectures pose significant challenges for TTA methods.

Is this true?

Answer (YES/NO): NO